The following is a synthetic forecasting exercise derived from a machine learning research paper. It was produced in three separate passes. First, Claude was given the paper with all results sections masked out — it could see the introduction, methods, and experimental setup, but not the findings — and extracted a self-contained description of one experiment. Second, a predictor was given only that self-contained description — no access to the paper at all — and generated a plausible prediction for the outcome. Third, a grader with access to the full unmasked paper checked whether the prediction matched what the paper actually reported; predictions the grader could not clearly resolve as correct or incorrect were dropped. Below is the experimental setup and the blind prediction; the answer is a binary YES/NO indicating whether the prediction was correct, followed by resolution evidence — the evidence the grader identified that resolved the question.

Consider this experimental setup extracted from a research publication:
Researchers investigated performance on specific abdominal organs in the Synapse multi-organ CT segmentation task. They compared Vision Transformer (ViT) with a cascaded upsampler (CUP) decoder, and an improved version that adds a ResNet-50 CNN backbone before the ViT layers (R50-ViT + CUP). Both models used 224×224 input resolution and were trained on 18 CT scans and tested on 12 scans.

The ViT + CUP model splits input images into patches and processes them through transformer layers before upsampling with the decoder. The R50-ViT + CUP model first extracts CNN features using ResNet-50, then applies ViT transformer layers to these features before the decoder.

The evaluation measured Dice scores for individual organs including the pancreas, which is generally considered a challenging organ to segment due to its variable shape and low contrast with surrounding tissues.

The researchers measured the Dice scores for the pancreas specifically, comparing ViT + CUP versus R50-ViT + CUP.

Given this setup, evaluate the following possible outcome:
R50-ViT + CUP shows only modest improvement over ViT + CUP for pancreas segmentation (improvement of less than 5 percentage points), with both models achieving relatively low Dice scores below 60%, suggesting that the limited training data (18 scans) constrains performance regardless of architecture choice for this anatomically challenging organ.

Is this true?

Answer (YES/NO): YES